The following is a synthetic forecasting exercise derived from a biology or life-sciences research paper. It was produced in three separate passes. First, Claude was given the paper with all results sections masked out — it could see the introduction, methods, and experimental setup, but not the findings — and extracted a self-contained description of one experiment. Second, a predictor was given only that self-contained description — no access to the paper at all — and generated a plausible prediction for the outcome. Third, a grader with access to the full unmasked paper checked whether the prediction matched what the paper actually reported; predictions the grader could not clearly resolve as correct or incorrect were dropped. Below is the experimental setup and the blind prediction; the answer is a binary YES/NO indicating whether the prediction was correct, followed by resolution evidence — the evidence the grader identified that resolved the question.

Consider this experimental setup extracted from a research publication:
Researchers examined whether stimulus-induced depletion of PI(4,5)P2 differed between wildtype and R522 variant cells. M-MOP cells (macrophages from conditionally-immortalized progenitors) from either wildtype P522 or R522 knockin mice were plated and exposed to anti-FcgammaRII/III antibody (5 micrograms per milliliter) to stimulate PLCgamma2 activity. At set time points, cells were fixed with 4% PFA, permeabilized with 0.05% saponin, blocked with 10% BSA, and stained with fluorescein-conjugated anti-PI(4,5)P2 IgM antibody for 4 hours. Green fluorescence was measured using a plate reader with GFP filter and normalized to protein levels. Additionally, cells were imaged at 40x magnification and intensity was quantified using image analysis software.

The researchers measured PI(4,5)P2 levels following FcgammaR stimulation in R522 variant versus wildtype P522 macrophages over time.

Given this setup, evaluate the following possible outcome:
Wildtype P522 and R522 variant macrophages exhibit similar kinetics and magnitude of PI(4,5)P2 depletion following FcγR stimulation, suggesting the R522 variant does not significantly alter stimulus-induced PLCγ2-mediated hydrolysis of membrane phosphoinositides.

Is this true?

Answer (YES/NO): NO